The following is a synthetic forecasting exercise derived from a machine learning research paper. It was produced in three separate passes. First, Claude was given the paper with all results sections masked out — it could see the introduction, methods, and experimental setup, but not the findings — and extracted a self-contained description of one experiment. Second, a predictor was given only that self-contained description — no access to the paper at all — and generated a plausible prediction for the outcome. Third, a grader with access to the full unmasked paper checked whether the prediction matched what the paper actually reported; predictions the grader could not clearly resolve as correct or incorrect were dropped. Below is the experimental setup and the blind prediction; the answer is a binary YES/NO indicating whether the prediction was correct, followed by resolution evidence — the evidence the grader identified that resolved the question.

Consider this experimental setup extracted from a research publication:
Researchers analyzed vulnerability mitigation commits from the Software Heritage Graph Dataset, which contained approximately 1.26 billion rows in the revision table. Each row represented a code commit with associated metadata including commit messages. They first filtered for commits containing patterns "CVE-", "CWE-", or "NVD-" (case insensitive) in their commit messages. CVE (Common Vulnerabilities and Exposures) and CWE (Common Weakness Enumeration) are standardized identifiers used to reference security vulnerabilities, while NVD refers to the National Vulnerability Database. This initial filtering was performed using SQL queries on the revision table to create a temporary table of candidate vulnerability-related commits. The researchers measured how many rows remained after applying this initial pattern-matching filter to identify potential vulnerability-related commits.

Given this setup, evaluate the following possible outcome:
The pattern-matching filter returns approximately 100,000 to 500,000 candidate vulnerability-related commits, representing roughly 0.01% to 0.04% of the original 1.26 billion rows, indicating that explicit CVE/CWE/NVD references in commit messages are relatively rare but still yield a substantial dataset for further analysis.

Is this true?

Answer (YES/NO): YES